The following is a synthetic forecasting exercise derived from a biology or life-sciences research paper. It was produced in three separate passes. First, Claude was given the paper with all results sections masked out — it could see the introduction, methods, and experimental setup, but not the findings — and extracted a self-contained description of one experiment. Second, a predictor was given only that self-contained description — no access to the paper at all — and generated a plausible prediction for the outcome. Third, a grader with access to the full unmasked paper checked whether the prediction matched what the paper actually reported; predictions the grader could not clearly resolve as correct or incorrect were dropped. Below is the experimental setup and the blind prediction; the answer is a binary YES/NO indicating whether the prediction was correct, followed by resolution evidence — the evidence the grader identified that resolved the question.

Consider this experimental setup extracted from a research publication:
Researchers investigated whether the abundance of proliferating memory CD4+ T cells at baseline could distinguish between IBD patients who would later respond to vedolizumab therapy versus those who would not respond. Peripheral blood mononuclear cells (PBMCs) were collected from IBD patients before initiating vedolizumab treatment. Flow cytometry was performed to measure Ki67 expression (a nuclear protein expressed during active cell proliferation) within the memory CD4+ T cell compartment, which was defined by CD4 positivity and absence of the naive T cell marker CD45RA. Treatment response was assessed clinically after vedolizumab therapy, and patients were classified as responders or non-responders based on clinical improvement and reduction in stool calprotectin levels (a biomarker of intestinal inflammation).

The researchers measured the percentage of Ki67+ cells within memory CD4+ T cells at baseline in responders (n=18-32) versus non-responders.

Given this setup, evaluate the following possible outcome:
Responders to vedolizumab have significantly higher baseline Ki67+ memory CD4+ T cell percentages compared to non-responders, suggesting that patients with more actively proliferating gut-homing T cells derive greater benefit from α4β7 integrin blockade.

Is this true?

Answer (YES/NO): NO